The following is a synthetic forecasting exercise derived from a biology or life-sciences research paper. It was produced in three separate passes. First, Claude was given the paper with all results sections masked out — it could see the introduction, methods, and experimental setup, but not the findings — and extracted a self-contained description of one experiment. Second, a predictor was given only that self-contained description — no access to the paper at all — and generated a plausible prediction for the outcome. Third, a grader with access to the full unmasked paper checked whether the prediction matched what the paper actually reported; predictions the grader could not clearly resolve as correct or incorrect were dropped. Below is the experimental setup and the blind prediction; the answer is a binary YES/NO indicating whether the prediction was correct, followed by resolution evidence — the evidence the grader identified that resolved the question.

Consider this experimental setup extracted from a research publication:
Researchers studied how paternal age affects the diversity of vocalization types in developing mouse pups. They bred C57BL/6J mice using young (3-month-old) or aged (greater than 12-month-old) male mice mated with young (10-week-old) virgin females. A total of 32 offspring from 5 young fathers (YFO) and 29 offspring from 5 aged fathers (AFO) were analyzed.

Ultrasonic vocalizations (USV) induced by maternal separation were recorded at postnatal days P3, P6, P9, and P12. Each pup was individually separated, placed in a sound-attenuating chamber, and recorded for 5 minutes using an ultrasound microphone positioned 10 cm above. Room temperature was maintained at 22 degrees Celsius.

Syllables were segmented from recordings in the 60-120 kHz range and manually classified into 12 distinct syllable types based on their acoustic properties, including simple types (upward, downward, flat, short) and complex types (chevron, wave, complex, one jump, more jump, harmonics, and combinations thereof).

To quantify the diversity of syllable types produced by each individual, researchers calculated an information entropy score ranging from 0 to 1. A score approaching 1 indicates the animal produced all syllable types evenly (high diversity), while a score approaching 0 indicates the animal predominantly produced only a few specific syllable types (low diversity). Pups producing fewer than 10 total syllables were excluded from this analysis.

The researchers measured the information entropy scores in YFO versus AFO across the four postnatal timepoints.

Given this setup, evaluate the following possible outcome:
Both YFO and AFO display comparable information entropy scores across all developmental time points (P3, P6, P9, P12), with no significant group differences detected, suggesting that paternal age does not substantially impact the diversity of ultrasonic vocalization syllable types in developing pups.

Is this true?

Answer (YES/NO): NO